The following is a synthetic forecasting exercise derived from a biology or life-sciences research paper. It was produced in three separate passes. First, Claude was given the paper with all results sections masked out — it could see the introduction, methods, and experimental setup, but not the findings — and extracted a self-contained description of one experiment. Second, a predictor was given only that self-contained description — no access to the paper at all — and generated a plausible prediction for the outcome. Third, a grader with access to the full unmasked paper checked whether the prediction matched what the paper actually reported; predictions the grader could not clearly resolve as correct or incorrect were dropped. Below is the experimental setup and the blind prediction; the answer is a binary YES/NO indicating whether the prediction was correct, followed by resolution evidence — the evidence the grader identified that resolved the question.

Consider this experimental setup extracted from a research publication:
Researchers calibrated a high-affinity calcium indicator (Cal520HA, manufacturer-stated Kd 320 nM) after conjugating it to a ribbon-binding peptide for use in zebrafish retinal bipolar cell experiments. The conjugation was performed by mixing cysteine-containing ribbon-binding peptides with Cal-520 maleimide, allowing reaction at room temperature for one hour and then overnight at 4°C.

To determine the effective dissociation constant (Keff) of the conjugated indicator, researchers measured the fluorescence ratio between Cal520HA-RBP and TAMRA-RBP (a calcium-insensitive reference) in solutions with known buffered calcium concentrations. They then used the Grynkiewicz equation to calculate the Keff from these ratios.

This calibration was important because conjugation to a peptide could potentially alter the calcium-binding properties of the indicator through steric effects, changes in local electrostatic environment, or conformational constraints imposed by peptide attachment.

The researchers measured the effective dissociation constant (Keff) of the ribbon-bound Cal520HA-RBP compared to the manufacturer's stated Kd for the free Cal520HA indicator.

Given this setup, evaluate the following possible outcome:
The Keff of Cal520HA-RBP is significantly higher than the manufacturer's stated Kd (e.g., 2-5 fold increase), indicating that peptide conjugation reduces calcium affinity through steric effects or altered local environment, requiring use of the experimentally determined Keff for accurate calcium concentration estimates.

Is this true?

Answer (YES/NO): YES